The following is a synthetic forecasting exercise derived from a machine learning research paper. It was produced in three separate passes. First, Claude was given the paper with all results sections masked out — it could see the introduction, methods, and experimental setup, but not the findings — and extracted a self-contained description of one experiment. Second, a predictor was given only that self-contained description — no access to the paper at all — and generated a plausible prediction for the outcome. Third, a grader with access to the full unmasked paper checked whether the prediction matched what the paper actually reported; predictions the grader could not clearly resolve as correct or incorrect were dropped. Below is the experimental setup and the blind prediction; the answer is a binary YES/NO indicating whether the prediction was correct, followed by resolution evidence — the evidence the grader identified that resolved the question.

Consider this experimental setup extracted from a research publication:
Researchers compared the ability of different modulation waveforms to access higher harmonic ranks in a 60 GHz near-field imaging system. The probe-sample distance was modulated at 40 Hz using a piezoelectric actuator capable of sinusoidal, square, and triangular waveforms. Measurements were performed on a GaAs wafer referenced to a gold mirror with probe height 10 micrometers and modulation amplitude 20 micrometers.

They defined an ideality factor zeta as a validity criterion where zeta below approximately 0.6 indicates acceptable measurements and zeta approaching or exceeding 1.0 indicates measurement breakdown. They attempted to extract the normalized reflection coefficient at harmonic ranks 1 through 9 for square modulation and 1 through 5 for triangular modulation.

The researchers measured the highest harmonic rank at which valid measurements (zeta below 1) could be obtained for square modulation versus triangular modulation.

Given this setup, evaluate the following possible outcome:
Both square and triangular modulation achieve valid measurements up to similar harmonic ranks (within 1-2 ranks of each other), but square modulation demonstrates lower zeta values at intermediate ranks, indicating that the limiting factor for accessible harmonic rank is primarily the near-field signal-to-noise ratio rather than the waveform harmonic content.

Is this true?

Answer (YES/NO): NO